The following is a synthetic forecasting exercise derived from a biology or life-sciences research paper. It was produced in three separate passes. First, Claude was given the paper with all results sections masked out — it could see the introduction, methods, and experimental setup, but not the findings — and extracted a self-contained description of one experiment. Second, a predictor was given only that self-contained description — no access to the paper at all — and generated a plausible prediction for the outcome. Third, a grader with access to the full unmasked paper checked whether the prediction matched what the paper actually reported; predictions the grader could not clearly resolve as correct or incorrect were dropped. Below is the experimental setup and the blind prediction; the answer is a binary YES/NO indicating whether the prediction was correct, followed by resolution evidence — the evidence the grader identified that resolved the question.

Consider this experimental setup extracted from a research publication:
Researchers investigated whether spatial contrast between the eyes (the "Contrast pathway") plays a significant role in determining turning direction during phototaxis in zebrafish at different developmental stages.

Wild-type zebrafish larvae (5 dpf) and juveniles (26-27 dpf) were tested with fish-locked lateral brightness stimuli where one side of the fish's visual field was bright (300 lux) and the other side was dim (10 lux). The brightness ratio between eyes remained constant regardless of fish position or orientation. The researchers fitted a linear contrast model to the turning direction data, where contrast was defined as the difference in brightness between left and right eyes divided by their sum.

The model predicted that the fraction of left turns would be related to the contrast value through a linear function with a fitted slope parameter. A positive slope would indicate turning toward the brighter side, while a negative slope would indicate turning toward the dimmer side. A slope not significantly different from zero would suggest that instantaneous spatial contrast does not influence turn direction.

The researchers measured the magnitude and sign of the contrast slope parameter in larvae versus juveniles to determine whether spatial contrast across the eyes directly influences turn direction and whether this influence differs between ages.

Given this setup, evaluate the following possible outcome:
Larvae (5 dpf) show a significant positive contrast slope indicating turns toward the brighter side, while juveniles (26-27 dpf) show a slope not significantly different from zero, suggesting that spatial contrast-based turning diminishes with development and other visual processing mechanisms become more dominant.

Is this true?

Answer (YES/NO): YES